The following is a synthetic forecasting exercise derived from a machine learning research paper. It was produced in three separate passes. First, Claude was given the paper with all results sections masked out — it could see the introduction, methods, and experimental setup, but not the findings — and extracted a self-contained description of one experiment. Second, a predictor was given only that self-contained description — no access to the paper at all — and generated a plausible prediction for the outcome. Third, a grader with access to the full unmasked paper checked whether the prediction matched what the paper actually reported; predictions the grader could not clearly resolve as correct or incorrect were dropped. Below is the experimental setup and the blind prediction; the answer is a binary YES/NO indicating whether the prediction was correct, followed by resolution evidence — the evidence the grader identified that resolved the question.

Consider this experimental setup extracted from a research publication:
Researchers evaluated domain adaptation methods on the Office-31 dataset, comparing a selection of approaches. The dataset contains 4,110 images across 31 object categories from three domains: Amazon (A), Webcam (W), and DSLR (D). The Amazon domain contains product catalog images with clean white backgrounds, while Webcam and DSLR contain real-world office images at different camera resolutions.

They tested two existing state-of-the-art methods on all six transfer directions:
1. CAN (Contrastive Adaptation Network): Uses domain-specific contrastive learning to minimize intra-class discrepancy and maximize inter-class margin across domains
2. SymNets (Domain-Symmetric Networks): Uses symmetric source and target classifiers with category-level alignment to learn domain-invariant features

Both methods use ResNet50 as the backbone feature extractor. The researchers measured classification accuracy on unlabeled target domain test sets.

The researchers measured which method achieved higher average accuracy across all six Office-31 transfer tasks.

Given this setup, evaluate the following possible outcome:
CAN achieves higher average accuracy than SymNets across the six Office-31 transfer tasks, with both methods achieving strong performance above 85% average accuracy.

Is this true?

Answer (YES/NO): YES